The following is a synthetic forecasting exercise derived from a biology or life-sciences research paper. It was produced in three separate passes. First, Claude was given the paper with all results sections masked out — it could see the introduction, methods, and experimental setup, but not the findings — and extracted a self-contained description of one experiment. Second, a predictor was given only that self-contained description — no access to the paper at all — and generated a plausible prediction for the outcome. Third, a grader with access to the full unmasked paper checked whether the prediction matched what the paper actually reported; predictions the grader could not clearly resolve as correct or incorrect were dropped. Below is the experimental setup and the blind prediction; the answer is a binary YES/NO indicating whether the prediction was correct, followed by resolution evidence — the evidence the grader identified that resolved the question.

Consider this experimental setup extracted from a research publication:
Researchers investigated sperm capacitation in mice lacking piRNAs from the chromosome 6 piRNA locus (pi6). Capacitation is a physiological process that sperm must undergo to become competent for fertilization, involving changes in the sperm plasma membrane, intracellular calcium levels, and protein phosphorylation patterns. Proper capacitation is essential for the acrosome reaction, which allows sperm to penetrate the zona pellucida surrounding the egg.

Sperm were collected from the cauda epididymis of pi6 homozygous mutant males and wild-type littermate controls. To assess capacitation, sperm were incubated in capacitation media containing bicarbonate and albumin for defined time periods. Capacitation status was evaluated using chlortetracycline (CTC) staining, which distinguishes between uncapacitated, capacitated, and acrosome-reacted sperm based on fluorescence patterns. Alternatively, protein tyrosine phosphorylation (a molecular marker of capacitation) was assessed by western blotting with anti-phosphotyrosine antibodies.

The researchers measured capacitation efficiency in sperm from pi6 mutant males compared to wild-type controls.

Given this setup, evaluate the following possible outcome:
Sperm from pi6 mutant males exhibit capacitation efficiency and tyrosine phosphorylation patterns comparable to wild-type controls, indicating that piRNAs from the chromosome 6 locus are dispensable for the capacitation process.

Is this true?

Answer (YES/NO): NO